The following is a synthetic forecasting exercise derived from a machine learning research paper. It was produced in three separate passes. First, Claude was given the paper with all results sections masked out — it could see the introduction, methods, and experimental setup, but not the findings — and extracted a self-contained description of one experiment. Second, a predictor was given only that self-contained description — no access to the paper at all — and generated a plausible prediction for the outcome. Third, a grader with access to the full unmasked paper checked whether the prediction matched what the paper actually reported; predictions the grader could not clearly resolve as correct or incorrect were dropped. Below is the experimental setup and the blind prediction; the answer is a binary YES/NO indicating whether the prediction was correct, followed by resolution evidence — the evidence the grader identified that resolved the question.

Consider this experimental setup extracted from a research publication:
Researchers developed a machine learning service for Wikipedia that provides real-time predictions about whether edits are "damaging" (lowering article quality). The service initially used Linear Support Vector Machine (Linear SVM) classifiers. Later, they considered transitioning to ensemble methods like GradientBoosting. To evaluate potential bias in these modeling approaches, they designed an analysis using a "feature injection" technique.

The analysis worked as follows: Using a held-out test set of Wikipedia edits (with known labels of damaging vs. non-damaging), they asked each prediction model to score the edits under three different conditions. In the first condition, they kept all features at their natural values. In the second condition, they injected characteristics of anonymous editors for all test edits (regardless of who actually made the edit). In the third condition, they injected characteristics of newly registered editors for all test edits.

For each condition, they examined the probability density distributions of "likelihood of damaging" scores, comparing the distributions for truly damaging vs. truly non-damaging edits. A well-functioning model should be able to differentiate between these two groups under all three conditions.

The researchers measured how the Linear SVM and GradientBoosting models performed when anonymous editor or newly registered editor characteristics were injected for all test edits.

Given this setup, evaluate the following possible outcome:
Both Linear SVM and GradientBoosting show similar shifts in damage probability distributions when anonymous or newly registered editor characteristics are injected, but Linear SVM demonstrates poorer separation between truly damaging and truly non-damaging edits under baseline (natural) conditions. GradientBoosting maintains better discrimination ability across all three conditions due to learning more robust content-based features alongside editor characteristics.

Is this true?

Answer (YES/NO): NO